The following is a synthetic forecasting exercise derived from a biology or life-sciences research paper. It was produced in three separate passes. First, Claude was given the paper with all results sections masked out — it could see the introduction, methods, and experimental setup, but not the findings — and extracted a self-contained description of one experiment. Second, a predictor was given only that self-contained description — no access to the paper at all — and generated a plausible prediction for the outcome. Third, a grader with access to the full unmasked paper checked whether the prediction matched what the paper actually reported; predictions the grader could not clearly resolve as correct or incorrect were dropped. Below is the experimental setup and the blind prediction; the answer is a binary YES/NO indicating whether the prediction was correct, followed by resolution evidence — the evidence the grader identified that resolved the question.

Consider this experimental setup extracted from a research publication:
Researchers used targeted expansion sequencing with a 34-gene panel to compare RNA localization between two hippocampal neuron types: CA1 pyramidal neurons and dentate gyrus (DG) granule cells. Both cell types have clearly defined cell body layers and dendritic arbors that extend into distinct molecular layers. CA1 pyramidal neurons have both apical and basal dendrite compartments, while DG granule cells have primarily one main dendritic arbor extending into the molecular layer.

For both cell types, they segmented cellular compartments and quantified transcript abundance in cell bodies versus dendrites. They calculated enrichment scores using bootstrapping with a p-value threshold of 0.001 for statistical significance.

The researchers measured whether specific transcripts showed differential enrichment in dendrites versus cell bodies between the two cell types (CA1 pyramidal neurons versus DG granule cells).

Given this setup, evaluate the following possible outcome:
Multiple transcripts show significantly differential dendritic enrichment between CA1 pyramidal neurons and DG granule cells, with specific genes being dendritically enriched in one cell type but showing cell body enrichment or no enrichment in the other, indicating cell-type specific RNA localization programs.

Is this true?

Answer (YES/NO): NO